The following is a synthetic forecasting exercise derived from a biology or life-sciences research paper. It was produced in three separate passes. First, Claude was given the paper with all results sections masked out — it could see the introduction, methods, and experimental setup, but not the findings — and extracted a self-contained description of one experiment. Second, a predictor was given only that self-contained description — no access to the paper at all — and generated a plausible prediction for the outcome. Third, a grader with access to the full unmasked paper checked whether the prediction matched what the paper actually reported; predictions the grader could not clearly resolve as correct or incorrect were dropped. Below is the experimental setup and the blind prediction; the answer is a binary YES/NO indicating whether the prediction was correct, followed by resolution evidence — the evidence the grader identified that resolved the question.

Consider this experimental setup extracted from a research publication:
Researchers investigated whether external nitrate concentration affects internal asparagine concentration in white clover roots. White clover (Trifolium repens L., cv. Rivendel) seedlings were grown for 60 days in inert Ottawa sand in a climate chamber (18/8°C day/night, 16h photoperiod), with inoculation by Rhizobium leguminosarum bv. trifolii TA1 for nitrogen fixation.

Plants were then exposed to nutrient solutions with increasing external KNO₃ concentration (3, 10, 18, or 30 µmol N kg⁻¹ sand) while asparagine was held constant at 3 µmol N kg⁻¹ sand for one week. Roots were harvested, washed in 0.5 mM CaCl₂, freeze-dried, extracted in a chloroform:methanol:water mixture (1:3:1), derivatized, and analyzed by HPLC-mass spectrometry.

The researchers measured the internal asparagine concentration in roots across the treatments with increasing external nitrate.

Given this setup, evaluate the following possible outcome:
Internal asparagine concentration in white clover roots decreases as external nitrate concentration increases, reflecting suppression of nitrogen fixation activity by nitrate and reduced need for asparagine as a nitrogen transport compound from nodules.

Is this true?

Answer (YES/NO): NO